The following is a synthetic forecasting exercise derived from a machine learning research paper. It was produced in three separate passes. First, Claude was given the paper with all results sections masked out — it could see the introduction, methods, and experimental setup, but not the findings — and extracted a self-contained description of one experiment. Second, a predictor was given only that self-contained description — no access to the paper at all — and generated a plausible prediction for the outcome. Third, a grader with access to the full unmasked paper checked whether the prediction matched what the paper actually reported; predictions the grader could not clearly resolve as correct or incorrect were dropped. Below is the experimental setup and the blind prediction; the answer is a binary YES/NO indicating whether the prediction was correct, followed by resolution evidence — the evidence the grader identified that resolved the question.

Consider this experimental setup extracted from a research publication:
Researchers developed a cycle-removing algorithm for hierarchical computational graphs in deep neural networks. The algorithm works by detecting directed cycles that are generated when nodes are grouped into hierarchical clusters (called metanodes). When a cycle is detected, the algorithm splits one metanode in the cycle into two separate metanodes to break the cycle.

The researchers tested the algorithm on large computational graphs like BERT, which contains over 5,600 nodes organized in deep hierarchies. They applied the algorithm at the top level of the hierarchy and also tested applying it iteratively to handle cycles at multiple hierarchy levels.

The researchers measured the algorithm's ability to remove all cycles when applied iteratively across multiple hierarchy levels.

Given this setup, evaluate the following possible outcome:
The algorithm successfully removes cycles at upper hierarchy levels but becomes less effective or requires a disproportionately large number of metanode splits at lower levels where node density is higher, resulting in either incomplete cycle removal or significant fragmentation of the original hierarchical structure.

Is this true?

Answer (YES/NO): YES